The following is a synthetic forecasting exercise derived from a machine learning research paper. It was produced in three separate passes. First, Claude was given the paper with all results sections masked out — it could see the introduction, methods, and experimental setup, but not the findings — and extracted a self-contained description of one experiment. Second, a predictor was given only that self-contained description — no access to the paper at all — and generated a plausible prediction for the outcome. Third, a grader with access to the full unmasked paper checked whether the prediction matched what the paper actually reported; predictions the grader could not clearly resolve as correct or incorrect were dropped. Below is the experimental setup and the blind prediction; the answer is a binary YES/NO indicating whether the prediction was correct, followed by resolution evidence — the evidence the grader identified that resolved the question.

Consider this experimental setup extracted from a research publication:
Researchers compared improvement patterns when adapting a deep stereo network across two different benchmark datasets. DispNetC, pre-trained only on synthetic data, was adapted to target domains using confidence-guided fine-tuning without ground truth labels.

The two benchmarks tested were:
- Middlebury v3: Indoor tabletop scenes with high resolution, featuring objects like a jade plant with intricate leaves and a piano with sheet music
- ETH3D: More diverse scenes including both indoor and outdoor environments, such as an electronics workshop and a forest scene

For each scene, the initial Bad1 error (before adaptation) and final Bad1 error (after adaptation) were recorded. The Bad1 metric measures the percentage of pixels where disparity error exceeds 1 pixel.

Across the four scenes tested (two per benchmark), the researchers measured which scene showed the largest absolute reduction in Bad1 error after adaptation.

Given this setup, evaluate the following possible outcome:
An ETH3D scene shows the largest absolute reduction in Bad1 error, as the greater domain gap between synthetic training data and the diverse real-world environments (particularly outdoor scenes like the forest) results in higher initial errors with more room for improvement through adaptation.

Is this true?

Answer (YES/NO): NO